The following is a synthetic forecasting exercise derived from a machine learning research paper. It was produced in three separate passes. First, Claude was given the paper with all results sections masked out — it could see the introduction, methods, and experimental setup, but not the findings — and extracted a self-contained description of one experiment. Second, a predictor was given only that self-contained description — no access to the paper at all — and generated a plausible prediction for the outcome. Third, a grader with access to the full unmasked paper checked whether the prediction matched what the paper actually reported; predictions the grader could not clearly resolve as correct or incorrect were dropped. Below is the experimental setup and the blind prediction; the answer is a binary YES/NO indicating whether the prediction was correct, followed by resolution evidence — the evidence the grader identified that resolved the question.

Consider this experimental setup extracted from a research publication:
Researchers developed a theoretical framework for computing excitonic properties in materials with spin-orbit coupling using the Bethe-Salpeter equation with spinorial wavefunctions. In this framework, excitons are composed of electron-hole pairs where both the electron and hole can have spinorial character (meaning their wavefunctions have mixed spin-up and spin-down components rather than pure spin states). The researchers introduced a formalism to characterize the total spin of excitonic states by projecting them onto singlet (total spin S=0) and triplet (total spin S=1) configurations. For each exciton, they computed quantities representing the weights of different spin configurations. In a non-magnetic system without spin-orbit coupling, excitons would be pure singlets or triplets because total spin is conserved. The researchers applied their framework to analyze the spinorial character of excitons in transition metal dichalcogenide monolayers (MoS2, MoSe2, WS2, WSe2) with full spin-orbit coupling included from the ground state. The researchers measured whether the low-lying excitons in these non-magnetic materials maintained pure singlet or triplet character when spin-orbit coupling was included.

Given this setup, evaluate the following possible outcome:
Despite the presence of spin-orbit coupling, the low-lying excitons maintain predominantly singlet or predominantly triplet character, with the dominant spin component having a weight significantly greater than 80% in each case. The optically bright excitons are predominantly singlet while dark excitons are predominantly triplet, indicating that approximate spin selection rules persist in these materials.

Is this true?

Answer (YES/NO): NO